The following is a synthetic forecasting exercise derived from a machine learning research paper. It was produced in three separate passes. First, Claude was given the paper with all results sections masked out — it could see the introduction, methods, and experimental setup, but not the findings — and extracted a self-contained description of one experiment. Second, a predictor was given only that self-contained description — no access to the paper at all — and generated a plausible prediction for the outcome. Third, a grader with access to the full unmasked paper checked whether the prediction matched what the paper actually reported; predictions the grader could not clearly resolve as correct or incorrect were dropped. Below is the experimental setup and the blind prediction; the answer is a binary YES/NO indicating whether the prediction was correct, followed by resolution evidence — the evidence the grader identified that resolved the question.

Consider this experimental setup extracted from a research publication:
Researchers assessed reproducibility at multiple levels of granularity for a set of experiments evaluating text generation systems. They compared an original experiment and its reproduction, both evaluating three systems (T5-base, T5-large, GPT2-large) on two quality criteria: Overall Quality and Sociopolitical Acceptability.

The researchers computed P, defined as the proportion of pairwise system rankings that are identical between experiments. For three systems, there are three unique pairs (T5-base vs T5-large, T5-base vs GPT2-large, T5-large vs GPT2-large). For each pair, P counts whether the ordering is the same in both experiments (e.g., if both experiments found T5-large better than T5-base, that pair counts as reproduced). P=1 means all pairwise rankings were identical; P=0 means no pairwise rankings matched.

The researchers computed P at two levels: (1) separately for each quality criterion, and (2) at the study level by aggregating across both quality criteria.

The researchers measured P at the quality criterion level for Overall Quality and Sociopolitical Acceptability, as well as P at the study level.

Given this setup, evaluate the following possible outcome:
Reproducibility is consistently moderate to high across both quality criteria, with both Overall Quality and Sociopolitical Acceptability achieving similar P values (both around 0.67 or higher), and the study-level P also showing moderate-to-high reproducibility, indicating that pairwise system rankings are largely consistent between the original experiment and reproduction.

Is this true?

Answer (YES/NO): NO